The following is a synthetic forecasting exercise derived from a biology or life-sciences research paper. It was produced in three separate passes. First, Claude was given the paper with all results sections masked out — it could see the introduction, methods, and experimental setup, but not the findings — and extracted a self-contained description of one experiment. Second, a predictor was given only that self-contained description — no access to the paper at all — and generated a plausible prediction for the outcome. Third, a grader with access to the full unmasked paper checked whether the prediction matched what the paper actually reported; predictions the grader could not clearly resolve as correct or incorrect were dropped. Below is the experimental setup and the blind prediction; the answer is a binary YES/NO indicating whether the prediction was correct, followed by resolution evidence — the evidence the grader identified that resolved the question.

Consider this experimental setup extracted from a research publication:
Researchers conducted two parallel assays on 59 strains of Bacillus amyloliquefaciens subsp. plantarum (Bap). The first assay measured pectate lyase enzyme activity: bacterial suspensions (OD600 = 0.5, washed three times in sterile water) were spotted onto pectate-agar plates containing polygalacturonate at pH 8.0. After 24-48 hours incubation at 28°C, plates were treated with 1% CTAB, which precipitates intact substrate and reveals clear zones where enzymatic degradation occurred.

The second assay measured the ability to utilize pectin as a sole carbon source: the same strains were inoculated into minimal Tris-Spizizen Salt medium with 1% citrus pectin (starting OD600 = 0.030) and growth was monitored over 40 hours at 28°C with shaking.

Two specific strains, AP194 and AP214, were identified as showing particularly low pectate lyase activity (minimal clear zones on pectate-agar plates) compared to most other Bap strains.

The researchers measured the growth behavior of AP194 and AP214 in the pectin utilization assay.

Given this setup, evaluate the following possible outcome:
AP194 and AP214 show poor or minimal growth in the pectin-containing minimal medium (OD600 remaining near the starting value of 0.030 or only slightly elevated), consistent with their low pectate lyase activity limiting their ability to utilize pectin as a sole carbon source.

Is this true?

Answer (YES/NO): YES